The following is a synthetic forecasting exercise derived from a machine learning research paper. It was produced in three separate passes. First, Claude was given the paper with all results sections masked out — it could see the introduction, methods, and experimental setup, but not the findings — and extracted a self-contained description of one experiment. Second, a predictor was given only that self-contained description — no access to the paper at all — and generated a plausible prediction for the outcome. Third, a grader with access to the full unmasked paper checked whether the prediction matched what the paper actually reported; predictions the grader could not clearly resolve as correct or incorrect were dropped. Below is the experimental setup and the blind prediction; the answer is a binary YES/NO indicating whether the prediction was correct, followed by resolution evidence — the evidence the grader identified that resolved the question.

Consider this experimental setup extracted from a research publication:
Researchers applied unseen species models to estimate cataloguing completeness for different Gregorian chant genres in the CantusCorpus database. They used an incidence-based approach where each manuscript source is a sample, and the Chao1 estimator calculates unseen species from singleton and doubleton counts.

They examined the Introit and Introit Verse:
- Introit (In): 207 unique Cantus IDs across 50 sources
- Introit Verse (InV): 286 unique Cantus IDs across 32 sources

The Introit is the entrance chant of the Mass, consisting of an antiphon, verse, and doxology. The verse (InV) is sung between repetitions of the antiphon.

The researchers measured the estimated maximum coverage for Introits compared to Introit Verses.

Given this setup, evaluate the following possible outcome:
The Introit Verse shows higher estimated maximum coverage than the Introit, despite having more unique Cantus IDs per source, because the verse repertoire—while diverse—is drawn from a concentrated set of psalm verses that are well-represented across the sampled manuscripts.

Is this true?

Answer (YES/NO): YES